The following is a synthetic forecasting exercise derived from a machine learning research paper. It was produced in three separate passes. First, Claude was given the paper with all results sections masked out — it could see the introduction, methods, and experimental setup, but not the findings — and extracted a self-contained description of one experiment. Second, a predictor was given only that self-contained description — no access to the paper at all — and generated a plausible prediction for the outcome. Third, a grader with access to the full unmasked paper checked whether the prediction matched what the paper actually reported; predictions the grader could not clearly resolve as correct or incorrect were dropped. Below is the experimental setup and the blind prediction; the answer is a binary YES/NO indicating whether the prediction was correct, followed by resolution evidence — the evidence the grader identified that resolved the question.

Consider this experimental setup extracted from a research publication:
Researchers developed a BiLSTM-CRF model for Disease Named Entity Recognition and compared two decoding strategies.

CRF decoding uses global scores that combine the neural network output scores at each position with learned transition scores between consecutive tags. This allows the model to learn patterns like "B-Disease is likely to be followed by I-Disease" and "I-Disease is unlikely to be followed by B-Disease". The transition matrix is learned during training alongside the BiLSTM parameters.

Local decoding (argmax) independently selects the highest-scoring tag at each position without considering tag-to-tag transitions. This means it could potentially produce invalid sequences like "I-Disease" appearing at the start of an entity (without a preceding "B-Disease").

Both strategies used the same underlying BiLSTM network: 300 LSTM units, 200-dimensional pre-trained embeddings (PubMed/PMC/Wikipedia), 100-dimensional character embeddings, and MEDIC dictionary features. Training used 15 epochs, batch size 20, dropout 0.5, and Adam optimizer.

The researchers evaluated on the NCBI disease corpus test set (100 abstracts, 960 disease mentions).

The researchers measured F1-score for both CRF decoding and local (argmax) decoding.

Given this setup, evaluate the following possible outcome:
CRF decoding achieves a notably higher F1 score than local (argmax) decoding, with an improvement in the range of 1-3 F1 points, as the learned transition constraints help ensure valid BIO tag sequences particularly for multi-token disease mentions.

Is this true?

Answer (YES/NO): YES